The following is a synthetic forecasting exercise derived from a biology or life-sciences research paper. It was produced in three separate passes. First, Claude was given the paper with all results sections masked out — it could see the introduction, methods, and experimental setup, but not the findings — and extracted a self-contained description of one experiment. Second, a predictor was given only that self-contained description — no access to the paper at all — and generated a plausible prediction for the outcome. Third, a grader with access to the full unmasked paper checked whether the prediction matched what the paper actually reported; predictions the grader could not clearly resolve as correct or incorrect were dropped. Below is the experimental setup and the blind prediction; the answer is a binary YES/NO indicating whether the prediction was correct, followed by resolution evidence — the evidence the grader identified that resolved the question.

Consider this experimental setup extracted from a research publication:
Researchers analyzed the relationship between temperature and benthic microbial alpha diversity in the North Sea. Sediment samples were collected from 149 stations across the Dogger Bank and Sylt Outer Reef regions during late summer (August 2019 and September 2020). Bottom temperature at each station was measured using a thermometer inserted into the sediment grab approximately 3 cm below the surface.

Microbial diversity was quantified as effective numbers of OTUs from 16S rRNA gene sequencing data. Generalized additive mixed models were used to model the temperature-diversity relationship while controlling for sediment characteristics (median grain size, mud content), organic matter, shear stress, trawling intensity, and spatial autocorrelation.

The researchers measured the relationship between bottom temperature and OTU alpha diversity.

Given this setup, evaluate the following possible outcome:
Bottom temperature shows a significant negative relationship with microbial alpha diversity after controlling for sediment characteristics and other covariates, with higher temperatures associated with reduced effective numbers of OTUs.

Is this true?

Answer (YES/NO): NO